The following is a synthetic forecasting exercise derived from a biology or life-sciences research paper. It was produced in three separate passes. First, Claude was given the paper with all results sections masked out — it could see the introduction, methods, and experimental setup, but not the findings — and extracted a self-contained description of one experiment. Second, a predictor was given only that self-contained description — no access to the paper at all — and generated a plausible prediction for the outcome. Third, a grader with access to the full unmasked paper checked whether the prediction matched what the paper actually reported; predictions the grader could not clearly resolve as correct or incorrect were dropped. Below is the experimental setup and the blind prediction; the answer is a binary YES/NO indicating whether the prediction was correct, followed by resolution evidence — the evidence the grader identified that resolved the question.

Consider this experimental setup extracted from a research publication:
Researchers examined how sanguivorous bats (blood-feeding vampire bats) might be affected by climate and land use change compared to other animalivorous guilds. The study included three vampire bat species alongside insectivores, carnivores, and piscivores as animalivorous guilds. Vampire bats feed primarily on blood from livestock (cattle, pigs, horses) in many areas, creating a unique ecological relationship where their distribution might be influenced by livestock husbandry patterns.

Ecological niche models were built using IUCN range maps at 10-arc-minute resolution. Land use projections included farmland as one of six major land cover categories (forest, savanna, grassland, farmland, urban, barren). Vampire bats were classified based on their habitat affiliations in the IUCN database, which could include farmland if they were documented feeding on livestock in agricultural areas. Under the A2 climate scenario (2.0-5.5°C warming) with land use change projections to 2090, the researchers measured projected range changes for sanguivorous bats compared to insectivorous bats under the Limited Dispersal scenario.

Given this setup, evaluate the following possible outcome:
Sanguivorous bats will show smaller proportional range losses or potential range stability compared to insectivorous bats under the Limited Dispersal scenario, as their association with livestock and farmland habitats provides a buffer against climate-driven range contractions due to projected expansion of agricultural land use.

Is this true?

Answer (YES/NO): YES